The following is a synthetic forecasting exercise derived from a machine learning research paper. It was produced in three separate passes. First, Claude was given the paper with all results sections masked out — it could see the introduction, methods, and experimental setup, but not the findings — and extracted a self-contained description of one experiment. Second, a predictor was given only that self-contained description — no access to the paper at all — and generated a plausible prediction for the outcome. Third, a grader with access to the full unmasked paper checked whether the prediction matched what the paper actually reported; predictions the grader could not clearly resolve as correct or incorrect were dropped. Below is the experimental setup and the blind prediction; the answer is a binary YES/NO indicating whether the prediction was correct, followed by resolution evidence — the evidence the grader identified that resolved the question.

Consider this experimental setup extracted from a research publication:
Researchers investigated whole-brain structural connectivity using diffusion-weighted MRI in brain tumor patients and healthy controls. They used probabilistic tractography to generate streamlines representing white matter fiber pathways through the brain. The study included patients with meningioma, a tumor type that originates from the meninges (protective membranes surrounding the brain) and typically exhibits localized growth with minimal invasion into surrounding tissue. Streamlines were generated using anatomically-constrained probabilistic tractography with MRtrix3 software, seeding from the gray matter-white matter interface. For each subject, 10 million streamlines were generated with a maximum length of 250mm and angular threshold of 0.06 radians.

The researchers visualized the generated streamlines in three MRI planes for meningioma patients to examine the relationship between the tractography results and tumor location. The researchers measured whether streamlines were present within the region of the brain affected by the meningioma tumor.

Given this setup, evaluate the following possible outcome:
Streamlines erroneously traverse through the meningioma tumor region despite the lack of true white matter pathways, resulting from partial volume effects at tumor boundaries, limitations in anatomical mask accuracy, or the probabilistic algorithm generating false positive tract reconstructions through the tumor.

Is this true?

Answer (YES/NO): NO